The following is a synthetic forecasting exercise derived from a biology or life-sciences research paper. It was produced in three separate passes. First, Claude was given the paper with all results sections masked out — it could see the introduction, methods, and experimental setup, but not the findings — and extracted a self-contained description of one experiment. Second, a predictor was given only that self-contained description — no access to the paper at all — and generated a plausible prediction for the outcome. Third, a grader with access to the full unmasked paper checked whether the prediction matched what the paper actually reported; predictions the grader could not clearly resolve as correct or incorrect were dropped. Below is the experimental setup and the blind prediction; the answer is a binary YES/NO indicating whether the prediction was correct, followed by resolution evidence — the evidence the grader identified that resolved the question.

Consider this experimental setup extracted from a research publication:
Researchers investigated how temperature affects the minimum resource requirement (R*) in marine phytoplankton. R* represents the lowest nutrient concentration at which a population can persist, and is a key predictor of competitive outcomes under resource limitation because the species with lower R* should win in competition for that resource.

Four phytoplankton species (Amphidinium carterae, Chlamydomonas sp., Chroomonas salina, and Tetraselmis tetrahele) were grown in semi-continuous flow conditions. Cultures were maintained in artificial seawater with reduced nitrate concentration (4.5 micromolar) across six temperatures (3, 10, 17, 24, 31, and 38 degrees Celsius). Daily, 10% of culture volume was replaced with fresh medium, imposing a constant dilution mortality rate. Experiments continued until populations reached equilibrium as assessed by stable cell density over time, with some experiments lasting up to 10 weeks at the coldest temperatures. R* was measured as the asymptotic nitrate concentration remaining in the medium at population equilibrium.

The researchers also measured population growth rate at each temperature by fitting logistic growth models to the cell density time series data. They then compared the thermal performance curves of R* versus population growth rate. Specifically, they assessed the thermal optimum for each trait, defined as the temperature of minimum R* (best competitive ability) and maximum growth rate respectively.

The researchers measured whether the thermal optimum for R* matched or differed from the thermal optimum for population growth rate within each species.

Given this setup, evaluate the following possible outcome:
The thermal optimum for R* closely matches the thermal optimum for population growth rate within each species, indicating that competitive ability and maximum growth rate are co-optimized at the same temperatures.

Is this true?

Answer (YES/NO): NO